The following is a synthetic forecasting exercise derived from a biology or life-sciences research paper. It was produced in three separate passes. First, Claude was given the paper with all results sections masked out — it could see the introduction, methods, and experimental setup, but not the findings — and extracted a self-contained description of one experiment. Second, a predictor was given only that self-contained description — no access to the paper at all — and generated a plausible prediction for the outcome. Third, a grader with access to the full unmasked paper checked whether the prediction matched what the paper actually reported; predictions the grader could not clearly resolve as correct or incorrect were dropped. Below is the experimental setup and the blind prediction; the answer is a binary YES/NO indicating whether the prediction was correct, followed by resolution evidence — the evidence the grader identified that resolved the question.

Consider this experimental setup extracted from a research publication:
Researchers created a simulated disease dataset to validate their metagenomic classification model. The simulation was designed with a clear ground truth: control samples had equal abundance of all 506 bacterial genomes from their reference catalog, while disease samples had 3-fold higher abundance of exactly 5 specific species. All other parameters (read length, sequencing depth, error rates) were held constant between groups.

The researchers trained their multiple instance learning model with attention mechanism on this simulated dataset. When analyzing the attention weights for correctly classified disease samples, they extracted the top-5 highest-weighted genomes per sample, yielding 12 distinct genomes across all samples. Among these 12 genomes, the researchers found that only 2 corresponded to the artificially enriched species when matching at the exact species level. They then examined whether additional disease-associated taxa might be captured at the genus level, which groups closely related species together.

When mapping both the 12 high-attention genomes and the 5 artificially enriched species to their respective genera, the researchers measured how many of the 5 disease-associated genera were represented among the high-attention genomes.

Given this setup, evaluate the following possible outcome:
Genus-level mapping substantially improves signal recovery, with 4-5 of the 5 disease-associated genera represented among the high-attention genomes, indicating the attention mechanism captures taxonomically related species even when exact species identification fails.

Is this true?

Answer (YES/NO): YES